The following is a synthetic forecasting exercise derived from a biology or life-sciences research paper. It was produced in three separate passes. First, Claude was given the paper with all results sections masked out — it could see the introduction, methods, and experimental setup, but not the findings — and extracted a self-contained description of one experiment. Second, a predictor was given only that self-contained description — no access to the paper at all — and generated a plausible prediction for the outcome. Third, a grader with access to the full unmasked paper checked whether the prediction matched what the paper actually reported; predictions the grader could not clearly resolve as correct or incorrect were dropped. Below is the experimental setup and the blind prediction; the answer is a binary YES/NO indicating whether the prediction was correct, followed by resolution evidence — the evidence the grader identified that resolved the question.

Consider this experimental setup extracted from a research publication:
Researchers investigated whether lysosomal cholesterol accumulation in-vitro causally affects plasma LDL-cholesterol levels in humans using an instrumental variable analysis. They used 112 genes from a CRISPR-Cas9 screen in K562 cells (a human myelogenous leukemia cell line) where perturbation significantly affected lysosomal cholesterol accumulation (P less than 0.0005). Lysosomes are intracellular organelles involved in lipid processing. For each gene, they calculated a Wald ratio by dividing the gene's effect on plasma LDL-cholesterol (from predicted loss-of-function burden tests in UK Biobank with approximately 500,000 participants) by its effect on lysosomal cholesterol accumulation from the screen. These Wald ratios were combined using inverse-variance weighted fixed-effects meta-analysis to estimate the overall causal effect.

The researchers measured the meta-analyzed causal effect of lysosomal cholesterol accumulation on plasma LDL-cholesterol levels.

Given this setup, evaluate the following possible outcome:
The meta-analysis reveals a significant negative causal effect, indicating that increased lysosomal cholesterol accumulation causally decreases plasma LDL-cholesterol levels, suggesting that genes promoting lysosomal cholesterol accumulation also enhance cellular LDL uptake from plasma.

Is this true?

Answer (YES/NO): YES